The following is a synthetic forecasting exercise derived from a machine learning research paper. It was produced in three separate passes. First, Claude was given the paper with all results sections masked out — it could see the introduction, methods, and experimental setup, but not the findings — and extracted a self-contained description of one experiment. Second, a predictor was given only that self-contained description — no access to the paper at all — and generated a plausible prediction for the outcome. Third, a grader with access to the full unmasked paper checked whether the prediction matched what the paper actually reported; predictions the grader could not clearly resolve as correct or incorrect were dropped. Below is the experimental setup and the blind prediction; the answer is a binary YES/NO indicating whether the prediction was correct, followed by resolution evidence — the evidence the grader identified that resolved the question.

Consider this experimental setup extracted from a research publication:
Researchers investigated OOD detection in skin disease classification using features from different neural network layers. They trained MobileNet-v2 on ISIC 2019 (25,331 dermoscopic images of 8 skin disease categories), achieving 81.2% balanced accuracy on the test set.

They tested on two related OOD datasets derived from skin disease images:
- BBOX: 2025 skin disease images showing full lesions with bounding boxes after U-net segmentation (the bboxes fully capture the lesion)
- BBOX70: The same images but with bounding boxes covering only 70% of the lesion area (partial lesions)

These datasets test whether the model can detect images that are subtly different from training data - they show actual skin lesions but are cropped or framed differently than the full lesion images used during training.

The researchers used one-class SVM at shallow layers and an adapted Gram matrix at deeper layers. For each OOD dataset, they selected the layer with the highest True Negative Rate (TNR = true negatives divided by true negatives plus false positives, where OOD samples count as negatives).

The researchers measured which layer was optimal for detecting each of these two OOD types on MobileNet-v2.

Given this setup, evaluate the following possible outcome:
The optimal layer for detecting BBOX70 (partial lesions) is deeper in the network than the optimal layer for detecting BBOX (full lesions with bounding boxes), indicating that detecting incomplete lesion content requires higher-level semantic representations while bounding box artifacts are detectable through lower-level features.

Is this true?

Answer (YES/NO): NO